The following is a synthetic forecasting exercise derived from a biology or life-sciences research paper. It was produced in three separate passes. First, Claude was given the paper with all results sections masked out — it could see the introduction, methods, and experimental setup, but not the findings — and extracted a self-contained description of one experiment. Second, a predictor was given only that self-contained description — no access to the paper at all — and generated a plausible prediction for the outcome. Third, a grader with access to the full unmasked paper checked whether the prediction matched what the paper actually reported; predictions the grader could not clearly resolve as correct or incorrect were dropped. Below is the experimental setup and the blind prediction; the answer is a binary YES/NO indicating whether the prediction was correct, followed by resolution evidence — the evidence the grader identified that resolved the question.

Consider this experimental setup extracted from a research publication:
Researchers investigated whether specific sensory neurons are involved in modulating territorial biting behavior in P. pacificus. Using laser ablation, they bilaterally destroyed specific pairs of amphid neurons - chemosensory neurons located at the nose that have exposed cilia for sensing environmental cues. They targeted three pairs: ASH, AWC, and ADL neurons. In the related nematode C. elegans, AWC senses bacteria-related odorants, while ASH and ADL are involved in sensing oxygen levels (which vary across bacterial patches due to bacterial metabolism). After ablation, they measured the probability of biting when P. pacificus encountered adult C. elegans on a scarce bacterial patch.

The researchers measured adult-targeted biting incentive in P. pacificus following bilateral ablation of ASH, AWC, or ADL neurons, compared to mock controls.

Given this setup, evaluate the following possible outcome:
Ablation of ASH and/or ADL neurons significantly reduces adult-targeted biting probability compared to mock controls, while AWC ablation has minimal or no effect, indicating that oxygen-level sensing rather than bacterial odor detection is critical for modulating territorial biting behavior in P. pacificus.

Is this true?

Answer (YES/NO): NO